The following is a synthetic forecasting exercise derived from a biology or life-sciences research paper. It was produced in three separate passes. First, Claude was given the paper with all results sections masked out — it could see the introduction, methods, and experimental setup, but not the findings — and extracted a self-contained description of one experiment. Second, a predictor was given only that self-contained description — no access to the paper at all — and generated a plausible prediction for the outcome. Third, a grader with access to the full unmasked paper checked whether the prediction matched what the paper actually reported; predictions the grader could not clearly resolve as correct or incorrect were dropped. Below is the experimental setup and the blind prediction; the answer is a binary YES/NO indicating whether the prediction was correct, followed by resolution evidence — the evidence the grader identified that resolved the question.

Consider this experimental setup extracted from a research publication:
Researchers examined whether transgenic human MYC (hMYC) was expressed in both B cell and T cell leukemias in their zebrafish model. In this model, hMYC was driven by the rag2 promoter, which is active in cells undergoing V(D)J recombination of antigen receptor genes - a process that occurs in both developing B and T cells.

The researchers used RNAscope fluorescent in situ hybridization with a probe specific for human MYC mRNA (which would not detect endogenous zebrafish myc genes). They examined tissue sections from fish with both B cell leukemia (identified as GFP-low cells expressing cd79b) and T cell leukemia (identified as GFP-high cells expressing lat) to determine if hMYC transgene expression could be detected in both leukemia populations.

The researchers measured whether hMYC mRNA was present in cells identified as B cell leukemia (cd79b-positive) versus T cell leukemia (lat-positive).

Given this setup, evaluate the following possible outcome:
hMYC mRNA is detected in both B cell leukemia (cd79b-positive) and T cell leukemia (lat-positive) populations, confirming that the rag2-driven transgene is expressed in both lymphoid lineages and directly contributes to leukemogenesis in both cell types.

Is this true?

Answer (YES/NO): YES